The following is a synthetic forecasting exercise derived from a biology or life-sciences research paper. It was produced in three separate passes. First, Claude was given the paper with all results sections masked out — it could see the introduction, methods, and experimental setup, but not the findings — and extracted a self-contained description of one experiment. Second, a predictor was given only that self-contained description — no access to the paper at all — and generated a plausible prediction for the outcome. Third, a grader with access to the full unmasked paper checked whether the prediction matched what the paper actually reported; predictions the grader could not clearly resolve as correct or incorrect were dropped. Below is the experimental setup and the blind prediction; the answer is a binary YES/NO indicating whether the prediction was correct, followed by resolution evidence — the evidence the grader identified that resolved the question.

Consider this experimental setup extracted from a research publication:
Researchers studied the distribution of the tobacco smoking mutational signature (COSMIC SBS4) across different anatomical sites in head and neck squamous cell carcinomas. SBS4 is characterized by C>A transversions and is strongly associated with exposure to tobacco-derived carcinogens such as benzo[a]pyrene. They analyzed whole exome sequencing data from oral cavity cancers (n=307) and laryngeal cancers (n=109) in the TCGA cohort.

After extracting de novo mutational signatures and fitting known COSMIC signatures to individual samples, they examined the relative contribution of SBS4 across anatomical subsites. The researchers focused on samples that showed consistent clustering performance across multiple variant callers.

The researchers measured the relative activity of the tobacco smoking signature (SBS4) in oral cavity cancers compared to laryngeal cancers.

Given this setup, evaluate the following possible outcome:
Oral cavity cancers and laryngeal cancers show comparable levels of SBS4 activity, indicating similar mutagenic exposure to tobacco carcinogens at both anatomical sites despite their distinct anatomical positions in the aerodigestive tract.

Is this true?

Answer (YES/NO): NO